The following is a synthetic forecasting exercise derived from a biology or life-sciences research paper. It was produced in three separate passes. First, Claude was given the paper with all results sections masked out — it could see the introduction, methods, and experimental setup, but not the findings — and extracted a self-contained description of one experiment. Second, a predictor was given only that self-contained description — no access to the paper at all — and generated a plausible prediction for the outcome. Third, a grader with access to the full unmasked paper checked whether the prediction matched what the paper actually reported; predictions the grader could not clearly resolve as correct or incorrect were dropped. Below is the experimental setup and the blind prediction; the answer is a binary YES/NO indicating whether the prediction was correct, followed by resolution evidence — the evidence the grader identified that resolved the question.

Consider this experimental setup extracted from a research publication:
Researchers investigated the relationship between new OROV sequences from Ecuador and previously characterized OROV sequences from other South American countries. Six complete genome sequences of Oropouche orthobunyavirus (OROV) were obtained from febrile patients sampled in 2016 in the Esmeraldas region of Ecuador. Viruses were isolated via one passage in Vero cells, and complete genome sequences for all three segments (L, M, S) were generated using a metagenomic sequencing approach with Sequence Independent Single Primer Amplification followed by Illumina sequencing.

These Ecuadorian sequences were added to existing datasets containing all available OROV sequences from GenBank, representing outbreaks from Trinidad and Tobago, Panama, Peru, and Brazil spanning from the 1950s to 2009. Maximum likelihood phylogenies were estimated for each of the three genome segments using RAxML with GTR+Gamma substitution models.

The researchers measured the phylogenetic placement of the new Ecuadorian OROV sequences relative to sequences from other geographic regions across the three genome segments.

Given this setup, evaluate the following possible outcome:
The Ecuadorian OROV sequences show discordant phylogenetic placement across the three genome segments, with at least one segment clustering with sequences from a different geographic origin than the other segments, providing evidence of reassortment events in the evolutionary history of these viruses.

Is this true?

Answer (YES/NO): NO